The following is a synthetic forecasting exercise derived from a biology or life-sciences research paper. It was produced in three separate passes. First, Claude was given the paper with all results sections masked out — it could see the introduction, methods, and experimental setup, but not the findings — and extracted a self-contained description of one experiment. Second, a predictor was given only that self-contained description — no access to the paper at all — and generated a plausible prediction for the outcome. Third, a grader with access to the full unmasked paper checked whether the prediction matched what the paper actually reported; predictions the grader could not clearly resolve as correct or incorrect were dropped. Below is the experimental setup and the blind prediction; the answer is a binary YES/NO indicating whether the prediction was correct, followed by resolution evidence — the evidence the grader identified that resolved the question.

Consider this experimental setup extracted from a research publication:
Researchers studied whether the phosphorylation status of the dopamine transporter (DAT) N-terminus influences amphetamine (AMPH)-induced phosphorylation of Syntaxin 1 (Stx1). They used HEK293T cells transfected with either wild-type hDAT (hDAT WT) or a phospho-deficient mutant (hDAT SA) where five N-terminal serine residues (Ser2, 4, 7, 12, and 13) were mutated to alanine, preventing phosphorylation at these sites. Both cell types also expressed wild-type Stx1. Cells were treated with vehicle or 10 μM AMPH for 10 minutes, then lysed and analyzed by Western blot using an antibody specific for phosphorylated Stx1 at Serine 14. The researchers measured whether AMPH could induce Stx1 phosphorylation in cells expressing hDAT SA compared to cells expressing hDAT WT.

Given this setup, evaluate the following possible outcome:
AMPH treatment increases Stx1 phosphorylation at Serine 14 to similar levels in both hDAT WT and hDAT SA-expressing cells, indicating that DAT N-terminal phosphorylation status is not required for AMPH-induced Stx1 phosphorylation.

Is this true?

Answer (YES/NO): NO